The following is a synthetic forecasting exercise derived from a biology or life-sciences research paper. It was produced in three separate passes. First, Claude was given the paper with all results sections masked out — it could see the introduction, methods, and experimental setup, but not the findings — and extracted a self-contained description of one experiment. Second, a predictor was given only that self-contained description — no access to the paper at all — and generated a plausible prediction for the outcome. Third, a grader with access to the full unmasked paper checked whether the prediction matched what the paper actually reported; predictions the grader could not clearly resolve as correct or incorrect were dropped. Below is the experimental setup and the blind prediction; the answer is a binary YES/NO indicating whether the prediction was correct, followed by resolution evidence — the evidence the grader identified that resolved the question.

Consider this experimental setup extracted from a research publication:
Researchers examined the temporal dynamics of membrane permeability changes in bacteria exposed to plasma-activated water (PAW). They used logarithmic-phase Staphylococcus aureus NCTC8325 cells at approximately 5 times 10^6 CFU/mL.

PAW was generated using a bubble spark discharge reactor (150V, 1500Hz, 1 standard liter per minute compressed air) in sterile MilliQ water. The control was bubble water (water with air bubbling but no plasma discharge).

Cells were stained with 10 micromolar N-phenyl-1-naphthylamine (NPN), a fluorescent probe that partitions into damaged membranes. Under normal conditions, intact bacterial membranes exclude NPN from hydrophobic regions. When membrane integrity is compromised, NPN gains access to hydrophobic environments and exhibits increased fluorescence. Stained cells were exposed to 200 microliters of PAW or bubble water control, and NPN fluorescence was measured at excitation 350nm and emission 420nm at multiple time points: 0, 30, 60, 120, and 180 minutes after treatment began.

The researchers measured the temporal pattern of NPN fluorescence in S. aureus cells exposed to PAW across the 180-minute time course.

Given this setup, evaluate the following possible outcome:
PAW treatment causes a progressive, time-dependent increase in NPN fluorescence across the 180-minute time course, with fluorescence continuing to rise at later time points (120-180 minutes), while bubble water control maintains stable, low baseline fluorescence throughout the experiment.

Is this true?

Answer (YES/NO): NO